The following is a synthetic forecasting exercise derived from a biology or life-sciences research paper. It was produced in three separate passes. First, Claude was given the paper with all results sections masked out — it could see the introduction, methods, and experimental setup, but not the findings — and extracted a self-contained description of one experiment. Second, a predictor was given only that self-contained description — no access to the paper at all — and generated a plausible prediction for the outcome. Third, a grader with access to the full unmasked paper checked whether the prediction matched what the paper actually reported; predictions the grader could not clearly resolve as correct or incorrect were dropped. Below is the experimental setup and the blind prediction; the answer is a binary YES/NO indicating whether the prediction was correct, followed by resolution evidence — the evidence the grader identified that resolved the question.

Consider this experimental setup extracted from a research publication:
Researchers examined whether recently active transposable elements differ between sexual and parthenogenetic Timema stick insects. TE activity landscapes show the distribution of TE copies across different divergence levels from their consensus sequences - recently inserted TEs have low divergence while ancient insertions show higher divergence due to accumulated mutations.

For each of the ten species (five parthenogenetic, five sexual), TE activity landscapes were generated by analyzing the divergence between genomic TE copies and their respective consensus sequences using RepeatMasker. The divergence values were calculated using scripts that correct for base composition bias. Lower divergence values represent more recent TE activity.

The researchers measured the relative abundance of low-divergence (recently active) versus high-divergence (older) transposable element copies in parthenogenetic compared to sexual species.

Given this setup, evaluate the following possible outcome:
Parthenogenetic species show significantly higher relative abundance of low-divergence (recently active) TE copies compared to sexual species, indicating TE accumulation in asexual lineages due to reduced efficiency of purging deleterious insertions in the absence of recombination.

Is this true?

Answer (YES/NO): NO